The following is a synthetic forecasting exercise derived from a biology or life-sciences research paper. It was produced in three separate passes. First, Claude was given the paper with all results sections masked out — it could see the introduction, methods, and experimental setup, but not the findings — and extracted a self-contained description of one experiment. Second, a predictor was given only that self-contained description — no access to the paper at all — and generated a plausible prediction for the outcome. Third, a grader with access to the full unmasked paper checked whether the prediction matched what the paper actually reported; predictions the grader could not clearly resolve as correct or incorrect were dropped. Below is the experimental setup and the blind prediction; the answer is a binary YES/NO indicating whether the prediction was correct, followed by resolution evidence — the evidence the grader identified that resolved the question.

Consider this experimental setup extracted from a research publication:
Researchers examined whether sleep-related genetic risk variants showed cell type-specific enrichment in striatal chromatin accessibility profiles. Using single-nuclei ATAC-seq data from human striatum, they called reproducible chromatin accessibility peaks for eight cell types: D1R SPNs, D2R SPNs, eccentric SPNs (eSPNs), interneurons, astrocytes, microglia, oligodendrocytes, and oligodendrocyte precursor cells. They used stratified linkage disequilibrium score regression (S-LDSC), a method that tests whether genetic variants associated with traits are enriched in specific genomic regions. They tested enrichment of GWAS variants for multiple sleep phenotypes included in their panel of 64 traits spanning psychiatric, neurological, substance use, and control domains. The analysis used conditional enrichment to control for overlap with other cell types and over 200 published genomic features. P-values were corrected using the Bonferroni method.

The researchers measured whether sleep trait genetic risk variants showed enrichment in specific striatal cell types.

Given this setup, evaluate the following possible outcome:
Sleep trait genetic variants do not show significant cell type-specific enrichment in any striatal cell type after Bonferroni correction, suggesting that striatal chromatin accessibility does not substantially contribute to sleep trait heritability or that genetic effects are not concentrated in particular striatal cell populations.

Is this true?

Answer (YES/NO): NO